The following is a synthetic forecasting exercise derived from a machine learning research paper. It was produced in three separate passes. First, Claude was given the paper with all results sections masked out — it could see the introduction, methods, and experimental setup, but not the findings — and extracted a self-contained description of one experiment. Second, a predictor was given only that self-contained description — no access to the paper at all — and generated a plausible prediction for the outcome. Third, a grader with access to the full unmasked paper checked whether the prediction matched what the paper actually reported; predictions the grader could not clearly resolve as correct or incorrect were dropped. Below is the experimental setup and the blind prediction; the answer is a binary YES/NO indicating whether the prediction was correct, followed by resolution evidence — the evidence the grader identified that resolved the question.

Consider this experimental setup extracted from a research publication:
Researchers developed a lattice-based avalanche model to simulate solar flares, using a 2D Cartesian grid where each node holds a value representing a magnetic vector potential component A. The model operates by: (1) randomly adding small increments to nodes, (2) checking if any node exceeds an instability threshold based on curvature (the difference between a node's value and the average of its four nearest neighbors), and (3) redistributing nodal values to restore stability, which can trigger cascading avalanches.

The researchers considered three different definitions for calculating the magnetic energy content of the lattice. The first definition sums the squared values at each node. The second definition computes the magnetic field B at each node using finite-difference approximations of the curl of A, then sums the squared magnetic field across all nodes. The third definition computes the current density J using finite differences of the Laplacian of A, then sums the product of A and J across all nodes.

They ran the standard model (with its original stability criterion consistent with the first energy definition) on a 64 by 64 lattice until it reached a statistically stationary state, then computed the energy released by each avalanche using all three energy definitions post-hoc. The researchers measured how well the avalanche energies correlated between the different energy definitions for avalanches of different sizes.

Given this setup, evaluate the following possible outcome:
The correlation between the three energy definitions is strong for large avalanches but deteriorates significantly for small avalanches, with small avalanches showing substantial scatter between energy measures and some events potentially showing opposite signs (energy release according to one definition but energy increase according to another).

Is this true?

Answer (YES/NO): NO